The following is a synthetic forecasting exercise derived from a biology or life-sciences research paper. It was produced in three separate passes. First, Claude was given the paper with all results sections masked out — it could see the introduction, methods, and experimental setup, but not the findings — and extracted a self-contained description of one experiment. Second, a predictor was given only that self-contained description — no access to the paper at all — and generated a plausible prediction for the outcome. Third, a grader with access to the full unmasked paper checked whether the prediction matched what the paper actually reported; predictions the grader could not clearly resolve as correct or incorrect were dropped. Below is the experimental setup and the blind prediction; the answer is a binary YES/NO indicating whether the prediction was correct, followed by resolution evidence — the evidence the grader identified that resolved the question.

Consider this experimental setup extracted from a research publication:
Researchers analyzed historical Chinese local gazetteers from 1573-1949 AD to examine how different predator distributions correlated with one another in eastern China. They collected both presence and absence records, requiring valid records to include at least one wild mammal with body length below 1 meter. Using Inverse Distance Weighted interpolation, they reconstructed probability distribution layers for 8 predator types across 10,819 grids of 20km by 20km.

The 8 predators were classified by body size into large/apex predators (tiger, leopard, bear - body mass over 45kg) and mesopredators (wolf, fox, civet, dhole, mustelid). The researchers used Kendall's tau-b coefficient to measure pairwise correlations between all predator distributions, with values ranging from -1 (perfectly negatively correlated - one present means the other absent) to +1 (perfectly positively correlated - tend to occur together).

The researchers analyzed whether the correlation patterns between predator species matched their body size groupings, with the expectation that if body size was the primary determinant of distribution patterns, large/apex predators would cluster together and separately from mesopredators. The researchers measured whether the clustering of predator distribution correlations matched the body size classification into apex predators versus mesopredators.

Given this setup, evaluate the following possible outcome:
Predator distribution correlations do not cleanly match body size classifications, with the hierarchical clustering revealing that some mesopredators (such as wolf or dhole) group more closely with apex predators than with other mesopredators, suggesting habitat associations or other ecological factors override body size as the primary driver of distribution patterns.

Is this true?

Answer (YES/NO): NO